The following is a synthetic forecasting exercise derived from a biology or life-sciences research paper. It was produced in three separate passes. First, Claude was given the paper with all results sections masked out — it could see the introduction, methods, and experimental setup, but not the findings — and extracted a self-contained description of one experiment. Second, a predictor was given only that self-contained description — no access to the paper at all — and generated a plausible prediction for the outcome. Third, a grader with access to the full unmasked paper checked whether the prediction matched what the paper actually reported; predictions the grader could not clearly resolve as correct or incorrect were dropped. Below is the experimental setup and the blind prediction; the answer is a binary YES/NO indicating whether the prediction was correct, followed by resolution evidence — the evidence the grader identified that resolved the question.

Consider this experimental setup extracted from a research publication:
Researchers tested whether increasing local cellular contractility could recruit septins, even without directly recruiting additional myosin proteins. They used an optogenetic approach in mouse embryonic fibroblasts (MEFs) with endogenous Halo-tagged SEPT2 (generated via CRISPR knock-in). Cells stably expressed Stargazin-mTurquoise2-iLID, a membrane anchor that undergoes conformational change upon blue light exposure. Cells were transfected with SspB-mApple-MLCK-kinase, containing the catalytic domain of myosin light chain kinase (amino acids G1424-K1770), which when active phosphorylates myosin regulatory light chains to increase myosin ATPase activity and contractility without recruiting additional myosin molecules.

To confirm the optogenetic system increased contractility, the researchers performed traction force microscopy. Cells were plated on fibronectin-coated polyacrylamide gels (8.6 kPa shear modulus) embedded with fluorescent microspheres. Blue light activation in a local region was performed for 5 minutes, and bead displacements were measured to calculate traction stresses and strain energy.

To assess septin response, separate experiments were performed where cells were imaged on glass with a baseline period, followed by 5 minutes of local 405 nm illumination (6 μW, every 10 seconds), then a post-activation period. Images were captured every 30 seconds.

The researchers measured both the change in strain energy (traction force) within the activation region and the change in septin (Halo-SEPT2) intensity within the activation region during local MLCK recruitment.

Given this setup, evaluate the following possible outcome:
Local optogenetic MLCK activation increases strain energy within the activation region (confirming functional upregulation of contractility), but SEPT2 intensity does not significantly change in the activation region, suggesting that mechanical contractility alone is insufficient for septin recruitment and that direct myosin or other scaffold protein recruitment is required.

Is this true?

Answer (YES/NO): YES